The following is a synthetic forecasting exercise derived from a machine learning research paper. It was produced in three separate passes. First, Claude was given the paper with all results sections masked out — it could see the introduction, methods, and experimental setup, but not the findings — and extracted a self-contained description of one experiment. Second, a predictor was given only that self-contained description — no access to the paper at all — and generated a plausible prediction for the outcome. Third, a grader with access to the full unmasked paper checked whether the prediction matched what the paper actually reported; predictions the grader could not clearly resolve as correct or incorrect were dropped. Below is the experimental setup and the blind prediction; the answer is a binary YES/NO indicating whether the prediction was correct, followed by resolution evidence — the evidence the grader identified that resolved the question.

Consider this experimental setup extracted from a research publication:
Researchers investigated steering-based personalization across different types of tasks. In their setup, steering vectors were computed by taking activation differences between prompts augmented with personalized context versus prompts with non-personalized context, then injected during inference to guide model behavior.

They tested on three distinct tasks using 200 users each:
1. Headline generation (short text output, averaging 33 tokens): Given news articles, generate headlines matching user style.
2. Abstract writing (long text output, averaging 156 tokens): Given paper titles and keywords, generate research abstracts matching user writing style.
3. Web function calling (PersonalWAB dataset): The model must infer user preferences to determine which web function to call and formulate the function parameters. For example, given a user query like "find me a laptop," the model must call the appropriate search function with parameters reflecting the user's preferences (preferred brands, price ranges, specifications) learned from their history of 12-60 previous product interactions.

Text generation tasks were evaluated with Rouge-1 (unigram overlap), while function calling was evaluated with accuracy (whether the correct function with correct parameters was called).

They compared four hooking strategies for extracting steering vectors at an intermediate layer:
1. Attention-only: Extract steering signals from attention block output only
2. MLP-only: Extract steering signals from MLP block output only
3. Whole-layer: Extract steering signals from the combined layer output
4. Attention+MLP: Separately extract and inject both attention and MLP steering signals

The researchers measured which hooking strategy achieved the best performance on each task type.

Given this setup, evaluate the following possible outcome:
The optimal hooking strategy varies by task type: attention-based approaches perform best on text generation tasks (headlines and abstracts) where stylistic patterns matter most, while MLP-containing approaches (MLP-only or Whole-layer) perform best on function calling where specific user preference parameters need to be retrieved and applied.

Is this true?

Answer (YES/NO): NO